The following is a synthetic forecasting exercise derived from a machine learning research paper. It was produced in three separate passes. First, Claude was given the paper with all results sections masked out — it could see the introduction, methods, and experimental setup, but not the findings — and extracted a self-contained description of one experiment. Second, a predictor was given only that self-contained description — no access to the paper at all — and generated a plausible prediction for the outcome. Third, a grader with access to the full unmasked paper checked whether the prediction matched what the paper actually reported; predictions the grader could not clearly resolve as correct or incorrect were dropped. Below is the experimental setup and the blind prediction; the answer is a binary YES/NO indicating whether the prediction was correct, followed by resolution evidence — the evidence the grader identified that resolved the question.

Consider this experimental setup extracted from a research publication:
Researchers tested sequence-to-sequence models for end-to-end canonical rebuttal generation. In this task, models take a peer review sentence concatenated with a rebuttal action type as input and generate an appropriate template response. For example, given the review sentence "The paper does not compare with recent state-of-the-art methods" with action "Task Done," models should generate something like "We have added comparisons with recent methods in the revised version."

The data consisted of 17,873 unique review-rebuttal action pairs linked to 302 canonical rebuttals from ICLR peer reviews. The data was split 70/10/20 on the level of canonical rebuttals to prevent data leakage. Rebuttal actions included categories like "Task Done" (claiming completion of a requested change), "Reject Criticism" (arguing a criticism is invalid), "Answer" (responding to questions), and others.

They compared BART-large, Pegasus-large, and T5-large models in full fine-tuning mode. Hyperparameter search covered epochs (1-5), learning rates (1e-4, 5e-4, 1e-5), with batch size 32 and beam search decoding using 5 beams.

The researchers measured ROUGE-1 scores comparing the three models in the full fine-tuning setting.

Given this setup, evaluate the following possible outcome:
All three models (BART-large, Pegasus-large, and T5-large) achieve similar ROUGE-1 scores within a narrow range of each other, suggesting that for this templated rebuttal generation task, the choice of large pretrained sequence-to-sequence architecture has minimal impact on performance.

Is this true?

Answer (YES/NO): YES